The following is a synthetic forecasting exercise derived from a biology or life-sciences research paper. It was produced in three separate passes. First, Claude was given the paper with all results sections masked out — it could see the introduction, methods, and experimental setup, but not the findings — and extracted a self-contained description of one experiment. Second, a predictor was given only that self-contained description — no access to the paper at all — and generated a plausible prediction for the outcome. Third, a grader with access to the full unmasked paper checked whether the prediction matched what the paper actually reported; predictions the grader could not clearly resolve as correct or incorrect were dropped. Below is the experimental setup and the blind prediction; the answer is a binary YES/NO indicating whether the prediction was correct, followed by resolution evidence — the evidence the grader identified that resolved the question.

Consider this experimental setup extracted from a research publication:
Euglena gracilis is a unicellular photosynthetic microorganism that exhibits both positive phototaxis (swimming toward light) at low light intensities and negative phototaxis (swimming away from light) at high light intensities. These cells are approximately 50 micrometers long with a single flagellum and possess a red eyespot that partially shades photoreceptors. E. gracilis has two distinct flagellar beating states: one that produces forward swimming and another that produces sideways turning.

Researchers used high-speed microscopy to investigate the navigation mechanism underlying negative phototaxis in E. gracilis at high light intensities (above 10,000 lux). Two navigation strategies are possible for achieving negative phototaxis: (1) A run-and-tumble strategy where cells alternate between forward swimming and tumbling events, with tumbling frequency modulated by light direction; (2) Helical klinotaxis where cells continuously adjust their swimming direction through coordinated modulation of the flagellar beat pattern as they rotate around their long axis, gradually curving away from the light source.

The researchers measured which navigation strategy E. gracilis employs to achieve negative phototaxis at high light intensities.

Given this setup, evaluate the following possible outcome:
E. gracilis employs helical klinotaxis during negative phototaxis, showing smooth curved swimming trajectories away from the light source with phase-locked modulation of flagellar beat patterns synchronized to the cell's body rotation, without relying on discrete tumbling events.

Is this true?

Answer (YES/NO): YES